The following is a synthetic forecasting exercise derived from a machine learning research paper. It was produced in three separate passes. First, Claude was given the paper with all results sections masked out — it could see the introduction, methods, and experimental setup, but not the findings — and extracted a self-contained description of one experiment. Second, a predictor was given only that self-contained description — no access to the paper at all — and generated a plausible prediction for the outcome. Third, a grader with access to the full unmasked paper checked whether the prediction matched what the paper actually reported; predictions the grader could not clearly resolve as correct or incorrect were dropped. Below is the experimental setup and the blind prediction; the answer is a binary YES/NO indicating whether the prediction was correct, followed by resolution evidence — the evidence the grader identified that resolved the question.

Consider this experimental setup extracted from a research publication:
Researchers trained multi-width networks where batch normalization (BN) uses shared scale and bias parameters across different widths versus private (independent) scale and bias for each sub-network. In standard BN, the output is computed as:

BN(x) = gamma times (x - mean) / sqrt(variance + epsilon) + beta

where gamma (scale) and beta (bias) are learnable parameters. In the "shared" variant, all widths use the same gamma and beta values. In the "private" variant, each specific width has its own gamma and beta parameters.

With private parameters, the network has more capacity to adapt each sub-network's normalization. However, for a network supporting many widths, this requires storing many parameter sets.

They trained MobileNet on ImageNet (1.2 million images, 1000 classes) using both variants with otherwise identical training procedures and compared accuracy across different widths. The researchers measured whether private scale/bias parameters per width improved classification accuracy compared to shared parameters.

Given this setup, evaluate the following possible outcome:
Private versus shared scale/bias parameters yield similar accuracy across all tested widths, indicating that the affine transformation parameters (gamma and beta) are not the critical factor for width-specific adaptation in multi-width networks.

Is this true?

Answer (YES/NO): NO